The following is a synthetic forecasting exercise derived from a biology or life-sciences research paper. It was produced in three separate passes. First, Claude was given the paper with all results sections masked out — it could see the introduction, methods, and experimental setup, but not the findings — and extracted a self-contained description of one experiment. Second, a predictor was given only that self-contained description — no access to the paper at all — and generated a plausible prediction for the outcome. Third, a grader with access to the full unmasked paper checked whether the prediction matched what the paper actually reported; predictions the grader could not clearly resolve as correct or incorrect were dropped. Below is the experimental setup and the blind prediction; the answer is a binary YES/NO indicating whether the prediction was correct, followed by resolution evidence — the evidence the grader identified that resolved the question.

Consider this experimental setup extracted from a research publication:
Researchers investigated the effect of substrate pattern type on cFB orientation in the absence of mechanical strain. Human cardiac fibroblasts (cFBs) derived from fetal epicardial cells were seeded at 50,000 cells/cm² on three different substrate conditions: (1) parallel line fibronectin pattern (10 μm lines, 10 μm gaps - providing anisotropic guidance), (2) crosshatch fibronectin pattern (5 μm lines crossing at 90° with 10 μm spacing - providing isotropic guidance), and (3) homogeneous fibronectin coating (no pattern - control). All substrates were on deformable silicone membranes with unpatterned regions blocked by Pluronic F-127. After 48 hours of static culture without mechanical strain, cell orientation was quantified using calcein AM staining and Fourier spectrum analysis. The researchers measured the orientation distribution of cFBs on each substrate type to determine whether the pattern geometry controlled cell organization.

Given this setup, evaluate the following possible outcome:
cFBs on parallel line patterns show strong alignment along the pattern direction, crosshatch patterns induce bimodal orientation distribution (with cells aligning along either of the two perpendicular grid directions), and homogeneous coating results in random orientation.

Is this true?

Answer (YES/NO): NO